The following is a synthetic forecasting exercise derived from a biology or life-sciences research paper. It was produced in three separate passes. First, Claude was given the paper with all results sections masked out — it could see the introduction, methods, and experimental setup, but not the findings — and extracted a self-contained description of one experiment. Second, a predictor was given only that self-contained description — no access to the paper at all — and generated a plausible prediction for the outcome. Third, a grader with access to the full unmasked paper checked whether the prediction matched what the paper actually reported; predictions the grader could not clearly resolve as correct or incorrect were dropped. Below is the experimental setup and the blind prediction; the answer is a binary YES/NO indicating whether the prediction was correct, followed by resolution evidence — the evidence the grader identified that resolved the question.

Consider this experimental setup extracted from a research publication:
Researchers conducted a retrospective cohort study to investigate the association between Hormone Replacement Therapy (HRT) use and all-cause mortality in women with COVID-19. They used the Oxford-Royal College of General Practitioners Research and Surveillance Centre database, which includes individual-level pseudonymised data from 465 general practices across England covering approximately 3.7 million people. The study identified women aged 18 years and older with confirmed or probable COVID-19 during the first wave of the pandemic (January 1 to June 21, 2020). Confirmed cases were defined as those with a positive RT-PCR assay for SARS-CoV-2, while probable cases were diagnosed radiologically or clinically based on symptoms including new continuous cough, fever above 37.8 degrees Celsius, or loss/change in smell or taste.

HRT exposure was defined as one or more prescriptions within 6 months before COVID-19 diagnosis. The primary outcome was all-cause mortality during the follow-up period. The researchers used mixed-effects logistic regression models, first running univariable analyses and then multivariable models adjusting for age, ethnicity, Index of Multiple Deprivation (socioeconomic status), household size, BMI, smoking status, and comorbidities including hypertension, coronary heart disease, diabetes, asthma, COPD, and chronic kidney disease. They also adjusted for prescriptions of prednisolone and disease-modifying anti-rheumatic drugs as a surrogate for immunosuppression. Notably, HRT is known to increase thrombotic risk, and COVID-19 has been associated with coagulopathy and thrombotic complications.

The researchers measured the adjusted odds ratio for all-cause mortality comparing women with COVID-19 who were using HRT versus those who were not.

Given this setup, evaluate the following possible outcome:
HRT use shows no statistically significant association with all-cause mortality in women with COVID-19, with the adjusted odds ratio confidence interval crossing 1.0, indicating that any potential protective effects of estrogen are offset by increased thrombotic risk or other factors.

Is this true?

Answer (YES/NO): NO